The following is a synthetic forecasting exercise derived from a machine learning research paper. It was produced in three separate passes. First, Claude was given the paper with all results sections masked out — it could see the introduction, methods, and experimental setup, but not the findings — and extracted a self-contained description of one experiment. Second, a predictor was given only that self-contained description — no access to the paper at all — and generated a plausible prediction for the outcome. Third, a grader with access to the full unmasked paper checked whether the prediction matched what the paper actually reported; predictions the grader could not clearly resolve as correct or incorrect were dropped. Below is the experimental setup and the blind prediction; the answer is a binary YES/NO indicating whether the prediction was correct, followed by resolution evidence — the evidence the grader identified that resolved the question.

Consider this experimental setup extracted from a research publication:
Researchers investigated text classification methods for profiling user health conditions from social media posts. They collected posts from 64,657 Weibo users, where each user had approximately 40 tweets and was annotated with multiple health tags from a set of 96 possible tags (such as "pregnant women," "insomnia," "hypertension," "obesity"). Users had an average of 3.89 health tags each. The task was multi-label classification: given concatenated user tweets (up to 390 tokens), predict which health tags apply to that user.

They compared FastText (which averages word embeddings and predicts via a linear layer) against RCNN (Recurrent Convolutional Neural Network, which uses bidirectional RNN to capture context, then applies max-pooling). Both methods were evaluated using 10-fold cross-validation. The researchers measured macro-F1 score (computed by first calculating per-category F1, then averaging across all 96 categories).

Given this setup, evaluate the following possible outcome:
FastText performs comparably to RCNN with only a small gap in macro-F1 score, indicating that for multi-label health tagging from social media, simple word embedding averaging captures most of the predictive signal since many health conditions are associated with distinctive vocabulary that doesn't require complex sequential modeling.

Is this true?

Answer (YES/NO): NO